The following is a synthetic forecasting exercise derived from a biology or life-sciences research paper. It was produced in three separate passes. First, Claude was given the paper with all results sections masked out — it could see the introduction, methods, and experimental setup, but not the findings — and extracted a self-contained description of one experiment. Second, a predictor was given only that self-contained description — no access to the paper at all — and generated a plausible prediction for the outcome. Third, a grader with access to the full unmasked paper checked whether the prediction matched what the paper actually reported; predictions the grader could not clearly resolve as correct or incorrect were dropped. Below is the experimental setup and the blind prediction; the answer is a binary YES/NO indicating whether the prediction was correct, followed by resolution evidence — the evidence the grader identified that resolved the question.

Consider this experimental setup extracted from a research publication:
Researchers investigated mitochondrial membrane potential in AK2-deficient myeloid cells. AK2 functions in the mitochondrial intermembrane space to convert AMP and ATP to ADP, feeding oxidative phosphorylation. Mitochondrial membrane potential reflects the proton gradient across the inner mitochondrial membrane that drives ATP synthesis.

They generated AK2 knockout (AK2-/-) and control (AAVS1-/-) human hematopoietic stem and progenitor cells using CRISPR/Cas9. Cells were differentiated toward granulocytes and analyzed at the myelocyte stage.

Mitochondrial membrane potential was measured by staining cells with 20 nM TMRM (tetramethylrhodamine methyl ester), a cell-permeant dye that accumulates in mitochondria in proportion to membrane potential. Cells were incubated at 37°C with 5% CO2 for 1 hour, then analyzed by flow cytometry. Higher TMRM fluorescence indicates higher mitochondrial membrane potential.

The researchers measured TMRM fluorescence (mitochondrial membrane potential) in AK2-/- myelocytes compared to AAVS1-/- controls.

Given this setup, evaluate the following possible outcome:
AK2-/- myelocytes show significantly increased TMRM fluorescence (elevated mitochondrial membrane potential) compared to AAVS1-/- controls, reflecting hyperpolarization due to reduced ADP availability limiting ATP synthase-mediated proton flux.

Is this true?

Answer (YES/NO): NO